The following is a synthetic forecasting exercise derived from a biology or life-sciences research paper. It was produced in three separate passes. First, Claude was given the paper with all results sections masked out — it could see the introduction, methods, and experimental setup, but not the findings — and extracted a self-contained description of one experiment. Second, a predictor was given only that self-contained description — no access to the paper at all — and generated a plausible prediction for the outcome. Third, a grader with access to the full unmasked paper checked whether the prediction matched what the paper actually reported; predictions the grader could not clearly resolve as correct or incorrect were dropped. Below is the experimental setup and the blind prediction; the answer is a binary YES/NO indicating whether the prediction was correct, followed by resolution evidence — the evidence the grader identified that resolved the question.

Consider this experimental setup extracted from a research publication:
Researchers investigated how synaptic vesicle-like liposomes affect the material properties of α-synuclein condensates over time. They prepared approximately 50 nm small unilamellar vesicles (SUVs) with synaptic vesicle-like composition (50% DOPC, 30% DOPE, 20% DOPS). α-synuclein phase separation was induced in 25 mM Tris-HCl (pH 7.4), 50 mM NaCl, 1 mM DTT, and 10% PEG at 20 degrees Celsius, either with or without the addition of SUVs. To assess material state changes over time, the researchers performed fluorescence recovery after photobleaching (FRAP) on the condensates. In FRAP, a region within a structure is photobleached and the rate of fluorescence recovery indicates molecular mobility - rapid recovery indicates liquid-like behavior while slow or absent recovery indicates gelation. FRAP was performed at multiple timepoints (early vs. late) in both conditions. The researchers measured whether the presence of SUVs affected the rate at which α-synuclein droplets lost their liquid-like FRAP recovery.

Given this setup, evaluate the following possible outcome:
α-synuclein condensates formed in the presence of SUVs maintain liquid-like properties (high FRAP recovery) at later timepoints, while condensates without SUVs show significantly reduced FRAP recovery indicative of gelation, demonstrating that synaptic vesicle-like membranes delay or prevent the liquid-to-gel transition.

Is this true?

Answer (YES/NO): YES